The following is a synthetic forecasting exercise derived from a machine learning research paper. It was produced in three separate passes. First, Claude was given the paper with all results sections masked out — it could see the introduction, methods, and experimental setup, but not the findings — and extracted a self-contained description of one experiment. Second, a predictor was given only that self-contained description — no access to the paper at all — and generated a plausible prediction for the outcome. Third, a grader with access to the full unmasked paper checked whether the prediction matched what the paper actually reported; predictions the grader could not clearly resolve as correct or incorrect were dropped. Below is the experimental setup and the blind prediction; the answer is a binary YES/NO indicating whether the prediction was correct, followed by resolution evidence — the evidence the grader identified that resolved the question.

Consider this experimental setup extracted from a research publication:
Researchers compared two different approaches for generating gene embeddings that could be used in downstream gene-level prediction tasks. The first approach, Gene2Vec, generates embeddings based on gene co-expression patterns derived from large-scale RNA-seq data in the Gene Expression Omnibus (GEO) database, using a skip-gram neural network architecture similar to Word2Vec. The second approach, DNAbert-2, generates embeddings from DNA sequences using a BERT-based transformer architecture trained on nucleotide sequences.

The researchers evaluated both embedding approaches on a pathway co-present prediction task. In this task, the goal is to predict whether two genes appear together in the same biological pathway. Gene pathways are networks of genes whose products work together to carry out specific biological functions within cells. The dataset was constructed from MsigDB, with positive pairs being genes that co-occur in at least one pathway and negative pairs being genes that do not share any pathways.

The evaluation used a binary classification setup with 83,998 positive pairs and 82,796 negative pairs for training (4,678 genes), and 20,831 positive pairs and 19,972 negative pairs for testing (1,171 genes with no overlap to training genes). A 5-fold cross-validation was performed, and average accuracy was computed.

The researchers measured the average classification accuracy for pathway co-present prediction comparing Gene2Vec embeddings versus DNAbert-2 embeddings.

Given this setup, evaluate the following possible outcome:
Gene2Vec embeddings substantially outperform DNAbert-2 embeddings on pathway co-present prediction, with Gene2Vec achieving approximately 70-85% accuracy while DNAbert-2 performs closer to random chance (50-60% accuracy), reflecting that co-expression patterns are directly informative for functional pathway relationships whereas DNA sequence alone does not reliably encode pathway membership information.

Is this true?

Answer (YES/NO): NO